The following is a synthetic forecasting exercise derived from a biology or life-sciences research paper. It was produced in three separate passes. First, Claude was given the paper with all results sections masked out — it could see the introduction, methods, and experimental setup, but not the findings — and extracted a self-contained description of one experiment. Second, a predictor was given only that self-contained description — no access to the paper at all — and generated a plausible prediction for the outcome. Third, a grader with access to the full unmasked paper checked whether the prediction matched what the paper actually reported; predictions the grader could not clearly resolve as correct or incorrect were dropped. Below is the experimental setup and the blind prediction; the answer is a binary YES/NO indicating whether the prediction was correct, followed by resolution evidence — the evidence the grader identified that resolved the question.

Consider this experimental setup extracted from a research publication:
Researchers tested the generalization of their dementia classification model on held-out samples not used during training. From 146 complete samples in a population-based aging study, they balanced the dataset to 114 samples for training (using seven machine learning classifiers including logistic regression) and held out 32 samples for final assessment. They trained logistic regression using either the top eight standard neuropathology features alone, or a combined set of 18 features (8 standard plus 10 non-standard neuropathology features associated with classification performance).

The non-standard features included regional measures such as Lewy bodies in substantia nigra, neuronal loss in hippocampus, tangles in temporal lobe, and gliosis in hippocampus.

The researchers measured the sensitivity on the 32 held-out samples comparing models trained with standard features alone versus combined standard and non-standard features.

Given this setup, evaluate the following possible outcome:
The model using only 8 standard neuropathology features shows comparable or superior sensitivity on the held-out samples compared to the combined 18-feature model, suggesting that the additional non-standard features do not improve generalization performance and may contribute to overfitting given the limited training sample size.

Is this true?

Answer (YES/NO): NO